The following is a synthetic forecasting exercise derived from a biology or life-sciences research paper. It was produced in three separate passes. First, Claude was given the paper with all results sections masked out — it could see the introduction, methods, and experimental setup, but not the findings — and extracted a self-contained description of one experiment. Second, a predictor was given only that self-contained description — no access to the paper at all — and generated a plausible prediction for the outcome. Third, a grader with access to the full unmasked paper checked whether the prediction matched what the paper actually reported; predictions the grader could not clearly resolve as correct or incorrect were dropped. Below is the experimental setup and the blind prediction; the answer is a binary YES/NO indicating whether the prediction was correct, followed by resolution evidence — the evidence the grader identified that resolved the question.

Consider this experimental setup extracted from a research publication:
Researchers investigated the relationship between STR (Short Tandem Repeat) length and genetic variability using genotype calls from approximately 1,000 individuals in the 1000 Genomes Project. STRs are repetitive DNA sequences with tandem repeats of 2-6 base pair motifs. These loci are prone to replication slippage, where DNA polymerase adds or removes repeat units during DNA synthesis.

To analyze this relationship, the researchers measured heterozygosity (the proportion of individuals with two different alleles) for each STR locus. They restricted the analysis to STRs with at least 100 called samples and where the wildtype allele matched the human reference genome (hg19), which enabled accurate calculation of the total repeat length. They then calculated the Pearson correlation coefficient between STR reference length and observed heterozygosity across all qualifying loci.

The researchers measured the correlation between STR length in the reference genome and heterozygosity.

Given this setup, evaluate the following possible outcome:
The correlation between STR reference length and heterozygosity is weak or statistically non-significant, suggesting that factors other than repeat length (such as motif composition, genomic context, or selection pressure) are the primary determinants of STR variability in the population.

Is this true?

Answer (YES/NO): NO